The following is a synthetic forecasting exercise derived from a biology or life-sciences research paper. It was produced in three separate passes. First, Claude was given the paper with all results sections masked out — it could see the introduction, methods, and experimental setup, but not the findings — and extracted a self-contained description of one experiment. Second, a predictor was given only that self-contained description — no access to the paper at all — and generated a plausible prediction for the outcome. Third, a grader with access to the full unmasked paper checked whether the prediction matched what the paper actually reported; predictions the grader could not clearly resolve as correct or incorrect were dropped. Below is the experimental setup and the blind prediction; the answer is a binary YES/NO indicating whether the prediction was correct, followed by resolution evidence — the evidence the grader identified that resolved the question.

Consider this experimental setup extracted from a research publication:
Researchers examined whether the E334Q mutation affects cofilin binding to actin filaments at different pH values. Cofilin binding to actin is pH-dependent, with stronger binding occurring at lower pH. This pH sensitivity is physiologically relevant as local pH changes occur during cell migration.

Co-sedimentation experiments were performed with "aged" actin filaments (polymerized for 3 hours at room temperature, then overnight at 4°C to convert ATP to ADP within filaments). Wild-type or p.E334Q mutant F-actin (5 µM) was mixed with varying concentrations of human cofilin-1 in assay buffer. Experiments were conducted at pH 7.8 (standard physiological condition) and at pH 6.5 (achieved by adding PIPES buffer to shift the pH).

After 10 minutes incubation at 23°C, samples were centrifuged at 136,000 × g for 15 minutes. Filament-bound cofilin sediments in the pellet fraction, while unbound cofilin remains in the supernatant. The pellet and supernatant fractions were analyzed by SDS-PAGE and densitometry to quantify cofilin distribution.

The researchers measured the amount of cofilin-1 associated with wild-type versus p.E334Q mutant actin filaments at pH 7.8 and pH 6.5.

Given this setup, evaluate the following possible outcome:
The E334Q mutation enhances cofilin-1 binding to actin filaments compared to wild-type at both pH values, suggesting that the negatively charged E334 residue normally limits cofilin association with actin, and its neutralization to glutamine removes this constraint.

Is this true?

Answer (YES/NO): NO